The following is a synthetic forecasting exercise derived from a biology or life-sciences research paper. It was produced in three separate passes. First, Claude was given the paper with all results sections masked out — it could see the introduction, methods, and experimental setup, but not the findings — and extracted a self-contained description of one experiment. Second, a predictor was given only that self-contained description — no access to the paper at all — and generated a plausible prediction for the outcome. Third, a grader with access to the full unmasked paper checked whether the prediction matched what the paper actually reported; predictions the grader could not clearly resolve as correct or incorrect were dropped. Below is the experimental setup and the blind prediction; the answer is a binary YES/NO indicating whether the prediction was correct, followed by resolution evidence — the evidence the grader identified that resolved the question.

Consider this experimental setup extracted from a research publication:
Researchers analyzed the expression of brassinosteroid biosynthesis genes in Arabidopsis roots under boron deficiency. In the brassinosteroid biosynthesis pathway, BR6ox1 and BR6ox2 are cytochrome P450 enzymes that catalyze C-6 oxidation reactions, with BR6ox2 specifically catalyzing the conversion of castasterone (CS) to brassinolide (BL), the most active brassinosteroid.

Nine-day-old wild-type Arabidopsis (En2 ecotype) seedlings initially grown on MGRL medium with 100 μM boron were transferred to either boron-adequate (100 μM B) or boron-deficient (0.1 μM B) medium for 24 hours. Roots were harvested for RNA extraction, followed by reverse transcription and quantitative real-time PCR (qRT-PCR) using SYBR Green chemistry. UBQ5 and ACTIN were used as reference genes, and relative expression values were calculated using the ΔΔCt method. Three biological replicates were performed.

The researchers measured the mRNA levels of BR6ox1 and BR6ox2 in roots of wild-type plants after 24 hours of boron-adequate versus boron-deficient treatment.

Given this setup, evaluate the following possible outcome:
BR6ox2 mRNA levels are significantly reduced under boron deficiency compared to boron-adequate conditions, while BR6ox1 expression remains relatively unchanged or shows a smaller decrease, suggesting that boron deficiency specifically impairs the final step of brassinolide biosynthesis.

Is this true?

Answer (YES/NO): NO